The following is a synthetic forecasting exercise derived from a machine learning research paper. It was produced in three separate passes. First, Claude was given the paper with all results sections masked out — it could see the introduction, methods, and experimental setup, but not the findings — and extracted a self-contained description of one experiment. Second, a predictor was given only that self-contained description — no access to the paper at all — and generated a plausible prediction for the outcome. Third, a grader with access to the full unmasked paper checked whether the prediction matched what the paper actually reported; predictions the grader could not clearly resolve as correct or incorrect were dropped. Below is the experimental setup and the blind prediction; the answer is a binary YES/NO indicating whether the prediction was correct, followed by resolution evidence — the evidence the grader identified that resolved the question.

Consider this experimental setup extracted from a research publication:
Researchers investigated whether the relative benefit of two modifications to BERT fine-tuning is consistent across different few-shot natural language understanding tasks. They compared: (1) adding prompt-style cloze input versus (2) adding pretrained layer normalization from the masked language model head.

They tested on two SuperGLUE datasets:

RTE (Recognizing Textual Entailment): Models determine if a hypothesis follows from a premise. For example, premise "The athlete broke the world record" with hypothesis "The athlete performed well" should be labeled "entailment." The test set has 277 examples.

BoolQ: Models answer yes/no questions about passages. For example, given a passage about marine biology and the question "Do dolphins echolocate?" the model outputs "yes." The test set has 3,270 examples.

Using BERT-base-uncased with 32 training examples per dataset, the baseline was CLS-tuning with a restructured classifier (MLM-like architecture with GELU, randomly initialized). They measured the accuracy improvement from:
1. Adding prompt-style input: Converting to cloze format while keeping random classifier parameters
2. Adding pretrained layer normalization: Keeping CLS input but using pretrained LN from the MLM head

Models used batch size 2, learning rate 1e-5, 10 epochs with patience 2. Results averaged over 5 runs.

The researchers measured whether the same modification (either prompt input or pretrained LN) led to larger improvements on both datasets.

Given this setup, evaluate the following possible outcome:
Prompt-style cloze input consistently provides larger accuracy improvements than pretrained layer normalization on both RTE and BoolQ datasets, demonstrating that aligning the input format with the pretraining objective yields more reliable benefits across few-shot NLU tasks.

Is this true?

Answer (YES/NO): NO